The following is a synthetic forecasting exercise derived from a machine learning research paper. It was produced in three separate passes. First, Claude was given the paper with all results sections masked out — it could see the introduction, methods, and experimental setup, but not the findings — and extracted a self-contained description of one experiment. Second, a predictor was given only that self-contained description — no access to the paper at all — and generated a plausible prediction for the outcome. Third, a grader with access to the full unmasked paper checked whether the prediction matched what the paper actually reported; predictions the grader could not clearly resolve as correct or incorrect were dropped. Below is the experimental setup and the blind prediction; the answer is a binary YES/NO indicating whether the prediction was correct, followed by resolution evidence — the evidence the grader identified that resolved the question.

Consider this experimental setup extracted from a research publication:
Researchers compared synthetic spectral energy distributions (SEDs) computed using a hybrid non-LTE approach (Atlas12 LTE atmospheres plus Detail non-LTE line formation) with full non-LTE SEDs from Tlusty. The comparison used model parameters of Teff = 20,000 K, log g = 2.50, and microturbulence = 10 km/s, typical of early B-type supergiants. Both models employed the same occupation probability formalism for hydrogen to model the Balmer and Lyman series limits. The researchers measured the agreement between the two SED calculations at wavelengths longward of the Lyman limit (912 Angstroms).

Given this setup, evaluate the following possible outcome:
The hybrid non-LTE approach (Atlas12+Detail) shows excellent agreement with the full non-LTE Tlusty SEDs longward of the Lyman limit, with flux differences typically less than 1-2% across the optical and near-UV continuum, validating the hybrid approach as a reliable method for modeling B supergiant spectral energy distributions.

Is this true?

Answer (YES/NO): NO